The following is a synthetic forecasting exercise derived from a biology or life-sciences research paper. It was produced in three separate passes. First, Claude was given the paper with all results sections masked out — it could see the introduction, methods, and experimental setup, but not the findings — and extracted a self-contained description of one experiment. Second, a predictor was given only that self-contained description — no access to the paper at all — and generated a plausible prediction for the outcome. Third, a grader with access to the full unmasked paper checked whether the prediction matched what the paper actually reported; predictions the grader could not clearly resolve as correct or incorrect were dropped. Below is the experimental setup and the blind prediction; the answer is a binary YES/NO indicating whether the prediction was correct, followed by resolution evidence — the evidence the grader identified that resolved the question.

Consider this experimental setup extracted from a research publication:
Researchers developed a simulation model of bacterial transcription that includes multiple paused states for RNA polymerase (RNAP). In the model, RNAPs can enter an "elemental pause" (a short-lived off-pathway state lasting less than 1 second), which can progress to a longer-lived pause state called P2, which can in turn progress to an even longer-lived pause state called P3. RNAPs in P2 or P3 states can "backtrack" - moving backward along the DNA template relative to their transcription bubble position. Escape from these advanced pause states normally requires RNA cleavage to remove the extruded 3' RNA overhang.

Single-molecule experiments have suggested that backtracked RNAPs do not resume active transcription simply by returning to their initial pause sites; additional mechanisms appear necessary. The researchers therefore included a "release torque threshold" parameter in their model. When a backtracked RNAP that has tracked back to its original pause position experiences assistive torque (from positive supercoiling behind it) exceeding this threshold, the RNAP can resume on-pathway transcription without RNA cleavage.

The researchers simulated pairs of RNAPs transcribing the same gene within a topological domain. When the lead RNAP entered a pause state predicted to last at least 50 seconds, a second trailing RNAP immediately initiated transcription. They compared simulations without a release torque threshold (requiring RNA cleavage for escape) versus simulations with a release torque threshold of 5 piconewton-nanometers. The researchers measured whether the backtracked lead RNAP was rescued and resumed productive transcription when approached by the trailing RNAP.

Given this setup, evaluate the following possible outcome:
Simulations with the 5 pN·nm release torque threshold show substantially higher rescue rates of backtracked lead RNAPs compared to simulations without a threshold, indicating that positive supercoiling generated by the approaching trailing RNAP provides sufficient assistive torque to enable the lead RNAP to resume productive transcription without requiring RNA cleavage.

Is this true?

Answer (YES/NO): YES